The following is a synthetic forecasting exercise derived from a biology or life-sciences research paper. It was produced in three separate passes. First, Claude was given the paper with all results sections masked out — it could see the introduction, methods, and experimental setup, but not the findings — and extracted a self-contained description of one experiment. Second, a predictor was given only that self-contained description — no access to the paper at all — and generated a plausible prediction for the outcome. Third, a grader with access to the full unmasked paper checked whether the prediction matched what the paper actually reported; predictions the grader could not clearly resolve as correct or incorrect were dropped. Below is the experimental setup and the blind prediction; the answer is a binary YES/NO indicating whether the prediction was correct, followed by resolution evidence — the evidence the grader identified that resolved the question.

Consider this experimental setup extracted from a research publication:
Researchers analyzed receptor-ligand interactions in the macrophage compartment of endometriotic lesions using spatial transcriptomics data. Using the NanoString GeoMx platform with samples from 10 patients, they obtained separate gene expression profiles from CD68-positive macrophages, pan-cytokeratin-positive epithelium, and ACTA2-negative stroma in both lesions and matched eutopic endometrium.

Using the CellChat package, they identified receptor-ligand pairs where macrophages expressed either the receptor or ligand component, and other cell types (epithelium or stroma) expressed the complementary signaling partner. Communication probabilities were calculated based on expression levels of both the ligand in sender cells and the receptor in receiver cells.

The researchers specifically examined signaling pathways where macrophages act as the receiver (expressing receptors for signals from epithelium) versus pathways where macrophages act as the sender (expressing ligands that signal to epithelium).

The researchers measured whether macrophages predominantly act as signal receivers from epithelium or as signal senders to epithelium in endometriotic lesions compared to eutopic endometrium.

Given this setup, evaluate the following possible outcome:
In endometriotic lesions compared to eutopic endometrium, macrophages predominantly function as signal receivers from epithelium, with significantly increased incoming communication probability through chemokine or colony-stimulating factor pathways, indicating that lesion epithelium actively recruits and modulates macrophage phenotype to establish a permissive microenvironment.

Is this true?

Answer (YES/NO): NO